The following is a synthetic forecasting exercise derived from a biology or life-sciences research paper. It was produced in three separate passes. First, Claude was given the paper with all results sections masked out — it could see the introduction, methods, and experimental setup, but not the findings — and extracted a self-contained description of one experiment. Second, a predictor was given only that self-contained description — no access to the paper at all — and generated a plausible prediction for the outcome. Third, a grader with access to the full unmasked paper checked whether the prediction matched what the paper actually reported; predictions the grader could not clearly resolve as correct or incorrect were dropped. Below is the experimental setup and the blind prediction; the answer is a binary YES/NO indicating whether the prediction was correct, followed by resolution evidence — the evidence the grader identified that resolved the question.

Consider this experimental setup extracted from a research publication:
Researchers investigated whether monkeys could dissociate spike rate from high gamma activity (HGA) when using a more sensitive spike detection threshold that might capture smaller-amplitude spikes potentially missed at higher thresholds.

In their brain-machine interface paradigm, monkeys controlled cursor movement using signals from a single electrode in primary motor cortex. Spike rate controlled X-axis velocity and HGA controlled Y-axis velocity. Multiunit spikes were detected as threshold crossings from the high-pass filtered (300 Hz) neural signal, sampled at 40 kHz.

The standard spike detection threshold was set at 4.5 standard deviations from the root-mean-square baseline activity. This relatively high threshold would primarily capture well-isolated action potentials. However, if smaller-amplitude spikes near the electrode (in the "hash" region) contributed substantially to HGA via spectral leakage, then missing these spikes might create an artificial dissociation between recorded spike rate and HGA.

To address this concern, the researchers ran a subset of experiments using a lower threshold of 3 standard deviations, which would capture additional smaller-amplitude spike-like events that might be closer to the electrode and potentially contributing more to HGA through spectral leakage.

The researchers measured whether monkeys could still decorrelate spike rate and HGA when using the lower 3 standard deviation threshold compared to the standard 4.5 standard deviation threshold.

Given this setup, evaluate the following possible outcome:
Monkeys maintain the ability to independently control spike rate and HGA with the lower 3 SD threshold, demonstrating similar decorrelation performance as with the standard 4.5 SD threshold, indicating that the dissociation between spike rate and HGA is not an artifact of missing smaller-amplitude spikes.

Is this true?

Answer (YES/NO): YES